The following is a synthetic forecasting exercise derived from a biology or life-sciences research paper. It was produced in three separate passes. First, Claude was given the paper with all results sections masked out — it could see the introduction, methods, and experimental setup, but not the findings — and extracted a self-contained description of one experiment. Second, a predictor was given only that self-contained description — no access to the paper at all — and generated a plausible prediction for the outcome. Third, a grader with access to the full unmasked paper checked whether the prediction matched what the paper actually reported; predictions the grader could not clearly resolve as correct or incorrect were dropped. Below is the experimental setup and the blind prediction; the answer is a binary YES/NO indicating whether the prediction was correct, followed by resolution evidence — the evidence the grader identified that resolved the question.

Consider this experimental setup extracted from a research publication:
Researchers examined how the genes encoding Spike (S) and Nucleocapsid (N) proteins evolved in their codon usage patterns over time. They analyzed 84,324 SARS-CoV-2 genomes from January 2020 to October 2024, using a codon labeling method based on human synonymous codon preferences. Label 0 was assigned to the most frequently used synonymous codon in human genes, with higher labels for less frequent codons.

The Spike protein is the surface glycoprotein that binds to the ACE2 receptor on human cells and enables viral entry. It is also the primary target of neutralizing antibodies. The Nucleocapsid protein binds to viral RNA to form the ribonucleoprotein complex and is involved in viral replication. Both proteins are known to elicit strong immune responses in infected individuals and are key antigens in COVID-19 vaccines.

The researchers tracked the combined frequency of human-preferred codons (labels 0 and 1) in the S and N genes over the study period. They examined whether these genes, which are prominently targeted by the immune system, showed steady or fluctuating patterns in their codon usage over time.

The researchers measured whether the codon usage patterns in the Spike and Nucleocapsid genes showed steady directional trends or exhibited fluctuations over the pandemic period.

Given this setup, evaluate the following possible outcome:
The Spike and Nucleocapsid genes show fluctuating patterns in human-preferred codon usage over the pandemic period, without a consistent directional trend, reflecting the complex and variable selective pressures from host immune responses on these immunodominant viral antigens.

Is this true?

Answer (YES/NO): NO